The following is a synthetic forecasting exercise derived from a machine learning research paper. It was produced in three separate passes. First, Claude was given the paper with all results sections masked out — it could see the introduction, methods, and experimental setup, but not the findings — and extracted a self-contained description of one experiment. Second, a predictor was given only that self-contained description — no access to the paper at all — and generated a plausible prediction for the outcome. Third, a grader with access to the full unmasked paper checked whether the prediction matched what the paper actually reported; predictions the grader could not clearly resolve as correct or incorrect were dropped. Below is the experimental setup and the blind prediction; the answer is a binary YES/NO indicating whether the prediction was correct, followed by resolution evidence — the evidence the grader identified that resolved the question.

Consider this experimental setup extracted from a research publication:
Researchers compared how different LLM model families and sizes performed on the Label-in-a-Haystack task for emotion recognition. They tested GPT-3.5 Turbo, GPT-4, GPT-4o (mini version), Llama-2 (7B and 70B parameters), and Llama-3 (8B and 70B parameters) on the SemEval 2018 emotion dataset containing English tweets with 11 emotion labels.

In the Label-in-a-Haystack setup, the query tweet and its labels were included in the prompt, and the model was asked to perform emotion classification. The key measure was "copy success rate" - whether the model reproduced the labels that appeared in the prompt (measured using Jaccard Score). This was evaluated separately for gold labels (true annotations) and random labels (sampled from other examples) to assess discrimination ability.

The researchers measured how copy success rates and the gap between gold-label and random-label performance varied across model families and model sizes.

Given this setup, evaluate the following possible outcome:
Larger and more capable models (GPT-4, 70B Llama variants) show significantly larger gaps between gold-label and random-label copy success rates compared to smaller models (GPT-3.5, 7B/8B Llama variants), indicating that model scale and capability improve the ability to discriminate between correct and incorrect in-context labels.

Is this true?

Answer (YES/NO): NO